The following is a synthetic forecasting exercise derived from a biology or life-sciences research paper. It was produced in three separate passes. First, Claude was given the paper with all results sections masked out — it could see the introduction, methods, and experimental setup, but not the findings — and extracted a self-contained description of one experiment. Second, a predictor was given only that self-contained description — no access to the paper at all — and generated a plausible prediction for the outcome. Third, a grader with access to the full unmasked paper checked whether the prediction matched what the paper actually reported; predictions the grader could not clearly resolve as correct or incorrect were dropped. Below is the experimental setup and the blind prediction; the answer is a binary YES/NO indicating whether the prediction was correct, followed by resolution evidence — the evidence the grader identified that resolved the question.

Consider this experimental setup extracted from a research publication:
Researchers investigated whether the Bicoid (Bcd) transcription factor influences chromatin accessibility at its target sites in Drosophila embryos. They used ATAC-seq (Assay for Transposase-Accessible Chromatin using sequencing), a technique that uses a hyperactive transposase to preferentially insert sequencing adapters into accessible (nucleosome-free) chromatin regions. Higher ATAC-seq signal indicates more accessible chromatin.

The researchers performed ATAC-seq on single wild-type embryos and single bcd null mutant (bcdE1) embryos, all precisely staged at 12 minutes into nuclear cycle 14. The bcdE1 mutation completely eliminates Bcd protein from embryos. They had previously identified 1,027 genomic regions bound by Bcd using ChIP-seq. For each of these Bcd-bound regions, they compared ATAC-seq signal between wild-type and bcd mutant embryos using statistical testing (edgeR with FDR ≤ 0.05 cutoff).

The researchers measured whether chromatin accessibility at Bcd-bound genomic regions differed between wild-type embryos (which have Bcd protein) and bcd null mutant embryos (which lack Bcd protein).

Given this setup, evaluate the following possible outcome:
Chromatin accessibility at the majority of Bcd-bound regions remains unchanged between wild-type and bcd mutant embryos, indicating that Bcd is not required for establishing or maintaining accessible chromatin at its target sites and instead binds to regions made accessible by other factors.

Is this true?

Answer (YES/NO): NO